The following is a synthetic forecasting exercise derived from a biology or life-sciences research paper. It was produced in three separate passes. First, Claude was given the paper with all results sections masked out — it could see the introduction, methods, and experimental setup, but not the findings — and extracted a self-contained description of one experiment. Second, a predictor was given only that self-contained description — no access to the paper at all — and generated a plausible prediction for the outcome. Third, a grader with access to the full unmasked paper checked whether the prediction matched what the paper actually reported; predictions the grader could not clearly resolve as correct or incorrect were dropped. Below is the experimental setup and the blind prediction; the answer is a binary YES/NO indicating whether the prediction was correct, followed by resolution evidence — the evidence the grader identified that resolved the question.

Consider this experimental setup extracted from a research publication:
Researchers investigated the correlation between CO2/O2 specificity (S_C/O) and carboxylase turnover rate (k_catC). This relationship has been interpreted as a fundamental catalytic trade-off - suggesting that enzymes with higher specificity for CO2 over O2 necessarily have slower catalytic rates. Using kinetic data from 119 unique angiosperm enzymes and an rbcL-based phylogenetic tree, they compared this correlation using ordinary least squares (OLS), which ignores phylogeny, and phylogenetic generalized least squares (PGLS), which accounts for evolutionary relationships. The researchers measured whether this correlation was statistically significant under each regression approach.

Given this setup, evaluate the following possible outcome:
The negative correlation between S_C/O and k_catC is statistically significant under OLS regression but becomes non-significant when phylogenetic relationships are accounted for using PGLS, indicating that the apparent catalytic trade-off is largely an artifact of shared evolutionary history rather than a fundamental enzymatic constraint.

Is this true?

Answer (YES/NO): NO